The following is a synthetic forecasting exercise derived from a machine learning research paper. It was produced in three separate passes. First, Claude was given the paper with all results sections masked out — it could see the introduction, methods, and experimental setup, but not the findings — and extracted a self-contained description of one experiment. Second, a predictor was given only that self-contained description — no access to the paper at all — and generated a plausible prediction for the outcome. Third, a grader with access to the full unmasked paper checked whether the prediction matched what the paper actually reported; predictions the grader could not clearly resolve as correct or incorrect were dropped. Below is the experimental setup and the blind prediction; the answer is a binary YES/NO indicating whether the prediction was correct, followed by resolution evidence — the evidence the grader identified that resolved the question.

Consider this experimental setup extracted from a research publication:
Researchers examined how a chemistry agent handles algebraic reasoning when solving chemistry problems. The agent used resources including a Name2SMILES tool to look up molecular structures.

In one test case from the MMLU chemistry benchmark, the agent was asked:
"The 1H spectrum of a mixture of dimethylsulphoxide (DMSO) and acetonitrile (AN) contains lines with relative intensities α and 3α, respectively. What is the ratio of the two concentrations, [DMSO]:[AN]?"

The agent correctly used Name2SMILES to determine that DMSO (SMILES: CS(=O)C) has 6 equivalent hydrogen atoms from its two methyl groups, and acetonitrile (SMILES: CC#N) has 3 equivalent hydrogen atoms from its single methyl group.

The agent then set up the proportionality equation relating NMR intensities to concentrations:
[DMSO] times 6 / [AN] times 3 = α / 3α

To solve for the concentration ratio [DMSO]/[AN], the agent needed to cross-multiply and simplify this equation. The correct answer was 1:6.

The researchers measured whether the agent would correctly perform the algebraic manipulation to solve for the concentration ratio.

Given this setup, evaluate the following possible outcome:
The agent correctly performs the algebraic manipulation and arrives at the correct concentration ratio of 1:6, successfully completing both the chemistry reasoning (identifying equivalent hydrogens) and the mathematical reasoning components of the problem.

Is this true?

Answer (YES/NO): NO